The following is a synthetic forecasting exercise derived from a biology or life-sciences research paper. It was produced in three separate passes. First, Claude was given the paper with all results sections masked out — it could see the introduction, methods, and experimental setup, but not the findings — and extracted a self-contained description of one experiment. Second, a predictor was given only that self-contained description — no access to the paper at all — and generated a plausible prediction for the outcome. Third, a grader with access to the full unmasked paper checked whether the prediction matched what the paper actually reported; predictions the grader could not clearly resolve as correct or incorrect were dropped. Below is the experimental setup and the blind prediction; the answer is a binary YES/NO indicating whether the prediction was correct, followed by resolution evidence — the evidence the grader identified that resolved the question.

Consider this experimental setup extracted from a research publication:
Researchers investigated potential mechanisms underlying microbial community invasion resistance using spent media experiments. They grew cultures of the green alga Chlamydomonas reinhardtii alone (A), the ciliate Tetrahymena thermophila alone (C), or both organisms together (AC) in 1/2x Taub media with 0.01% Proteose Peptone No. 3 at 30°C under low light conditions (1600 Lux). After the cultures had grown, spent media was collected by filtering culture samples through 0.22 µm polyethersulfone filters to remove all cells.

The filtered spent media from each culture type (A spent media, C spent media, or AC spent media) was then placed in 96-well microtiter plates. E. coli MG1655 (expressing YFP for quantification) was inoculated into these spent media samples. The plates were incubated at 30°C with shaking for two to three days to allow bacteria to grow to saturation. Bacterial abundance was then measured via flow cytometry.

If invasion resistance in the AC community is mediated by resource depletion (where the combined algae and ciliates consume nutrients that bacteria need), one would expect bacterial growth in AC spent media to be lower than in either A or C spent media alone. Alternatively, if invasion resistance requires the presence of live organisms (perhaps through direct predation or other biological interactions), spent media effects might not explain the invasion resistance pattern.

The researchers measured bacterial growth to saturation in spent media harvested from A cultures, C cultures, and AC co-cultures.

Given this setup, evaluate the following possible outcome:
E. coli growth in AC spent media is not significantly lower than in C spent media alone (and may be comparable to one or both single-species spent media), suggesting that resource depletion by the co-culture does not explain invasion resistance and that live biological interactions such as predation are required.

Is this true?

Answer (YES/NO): YES